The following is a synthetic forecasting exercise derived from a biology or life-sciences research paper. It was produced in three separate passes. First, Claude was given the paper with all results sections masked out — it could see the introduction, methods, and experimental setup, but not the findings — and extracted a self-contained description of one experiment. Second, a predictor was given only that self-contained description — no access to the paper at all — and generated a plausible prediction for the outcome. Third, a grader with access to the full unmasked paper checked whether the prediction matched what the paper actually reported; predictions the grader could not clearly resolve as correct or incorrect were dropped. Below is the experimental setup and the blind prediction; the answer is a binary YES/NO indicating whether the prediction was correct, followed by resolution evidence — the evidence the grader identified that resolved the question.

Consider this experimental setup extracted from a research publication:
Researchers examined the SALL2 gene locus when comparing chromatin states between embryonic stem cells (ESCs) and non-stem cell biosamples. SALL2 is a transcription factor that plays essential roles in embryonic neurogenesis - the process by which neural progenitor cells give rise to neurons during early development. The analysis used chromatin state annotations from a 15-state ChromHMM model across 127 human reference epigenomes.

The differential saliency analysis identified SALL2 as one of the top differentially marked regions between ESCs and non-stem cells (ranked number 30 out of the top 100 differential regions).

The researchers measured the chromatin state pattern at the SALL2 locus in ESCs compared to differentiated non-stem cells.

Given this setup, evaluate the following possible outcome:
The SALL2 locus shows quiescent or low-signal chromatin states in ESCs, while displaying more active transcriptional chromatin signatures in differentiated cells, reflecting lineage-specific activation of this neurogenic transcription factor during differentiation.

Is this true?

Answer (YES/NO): NO